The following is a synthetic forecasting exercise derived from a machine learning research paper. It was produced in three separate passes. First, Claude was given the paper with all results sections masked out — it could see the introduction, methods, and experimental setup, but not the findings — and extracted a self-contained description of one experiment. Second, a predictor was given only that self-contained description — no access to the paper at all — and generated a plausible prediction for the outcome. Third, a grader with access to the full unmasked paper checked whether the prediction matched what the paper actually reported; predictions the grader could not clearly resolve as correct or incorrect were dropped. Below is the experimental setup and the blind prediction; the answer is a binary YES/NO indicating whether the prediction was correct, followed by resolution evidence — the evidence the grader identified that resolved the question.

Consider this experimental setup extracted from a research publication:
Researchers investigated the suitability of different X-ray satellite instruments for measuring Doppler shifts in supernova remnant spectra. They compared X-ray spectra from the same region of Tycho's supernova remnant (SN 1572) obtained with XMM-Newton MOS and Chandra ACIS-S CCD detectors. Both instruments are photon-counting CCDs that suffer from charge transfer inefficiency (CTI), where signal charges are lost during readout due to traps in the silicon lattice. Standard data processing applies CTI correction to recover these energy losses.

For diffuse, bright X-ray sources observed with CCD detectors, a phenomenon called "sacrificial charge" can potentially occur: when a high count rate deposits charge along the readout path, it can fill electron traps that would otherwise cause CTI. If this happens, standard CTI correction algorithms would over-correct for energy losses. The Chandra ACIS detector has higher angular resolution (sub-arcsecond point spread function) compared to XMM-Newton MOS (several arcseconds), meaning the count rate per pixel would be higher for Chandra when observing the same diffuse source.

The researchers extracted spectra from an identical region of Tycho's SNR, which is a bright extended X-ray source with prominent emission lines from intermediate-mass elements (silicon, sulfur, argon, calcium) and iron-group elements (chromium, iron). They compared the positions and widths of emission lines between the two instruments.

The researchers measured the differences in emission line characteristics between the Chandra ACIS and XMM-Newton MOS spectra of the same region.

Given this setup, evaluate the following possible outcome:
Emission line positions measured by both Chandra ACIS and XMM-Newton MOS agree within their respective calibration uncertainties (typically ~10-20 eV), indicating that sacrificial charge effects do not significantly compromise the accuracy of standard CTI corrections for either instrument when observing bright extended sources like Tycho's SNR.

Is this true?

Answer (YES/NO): NO